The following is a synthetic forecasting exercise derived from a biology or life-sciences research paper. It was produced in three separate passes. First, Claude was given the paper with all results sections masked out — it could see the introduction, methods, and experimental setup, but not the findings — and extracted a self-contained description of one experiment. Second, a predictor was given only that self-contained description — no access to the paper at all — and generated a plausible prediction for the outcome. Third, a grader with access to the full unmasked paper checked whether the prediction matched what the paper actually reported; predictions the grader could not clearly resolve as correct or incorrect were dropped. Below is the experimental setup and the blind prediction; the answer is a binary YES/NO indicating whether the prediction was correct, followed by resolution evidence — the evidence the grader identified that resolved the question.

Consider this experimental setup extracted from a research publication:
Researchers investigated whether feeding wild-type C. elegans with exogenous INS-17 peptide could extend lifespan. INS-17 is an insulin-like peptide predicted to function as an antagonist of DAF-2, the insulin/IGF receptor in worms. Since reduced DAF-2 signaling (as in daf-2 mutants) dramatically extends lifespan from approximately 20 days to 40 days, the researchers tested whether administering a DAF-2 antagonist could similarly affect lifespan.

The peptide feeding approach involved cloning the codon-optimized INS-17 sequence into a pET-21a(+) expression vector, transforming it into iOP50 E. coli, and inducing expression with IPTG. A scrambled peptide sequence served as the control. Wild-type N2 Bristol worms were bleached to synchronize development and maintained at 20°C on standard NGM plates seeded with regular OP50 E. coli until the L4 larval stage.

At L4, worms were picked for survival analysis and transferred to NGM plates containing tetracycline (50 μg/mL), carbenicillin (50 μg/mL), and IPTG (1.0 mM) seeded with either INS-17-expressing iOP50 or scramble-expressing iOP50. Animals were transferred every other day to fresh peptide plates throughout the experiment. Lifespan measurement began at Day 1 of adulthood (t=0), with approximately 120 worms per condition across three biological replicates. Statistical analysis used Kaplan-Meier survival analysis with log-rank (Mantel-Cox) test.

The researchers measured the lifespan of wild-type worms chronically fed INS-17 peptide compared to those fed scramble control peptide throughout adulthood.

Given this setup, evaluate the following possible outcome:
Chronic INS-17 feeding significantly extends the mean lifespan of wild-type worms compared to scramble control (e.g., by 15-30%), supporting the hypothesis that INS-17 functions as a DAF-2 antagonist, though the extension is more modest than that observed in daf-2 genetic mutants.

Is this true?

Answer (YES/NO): NO